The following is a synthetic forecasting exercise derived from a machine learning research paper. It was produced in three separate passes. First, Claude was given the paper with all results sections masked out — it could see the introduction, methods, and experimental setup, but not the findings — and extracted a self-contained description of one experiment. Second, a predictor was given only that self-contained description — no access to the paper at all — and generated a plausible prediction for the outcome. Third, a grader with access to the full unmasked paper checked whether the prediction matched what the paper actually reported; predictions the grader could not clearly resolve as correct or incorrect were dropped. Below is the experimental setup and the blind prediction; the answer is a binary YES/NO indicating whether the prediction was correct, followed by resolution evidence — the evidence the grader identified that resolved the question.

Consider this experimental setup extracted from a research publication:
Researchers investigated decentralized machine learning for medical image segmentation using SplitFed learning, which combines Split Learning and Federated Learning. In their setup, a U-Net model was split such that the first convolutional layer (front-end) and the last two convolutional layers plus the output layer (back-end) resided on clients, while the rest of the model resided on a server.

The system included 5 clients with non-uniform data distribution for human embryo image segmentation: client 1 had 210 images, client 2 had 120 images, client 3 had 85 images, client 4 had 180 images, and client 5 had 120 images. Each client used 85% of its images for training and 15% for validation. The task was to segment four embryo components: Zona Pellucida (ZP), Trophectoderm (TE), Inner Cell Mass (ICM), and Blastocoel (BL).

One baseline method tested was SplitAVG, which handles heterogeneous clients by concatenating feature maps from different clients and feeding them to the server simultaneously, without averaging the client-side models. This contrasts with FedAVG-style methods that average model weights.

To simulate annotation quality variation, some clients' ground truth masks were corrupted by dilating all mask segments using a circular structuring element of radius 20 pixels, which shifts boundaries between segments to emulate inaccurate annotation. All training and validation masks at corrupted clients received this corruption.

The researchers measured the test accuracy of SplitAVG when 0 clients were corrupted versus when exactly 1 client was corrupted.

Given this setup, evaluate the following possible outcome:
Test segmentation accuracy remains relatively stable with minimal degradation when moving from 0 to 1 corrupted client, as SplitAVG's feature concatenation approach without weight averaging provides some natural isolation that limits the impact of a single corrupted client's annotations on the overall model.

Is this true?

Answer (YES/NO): NO